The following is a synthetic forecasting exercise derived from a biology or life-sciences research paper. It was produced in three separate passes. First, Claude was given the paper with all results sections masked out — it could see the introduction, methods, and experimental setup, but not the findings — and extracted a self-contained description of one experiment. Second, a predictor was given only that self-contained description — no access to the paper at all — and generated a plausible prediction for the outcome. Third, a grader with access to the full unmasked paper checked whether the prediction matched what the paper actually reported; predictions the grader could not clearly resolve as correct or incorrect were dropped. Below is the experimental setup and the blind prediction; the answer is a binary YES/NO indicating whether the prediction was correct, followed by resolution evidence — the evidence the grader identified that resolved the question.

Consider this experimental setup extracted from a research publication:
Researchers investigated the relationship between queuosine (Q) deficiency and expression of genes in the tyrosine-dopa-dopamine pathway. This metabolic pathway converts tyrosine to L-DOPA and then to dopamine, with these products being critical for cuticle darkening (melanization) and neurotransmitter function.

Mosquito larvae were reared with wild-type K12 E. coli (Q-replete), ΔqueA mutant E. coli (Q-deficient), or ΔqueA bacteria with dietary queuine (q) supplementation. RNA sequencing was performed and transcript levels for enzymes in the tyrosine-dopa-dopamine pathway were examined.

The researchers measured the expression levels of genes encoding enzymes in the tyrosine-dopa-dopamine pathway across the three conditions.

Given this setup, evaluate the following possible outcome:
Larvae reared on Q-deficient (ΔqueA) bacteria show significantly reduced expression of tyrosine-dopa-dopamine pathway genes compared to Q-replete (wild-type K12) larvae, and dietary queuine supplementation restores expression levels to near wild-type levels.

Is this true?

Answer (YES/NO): NO